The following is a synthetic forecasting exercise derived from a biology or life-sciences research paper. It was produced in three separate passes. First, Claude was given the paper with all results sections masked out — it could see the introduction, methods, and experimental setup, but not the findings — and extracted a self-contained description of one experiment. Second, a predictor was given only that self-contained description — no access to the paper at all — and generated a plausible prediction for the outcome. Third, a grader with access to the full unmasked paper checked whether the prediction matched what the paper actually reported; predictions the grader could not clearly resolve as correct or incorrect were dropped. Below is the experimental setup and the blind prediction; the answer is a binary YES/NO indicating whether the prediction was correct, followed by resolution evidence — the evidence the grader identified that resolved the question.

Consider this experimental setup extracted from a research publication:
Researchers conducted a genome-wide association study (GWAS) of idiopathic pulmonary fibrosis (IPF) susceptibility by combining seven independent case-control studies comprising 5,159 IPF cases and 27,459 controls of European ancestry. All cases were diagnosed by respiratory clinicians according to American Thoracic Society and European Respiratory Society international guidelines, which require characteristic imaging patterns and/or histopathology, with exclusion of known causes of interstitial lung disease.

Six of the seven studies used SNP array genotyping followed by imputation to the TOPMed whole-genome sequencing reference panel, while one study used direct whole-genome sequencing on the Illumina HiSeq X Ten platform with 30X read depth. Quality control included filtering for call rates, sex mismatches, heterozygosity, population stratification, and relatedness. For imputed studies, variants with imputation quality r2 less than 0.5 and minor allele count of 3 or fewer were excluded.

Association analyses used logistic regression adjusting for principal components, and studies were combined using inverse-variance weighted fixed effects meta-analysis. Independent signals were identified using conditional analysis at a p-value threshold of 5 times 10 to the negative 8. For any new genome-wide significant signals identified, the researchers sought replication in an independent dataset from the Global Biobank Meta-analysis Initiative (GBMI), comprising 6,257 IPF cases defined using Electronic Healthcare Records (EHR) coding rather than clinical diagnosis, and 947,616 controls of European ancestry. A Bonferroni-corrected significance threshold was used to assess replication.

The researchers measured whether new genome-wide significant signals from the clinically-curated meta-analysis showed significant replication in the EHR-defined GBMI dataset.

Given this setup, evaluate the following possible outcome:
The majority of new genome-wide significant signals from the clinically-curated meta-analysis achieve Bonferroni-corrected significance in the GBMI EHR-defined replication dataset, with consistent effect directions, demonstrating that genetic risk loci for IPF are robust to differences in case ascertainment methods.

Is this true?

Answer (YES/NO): YES